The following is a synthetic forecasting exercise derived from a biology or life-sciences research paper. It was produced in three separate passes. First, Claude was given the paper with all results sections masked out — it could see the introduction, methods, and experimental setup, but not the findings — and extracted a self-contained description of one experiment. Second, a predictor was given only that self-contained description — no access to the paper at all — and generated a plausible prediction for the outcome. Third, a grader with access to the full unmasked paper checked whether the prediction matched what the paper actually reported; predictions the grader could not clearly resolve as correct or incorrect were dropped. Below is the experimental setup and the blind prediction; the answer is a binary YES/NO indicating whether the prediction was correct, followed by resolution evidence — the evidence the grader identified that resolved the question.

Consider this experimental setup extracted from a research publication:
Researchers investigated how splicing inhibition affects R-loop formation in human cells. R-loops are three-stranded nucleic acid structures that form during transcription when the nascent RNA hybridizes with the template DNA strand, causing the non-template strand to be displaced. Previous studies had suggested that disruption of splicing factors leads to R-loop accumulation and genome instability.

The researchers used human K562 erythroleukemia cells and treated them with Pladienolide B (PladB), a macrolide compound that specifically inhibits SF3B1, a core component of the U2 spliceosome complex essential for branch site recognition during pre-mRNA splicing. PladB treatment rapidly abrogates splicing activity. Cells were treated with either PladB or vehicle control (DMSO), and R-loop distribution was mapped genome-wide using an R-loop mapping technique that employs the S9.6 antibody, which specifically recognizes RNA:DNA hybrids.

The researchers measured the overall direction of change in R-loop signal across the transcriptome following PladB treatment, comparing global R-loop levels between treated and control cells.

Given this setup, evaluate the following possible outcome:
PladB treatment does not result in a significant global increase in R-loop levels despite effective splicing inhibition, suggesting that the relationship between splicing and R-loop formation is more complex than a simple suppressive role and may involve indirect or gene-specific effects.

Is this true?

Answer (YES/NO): YES